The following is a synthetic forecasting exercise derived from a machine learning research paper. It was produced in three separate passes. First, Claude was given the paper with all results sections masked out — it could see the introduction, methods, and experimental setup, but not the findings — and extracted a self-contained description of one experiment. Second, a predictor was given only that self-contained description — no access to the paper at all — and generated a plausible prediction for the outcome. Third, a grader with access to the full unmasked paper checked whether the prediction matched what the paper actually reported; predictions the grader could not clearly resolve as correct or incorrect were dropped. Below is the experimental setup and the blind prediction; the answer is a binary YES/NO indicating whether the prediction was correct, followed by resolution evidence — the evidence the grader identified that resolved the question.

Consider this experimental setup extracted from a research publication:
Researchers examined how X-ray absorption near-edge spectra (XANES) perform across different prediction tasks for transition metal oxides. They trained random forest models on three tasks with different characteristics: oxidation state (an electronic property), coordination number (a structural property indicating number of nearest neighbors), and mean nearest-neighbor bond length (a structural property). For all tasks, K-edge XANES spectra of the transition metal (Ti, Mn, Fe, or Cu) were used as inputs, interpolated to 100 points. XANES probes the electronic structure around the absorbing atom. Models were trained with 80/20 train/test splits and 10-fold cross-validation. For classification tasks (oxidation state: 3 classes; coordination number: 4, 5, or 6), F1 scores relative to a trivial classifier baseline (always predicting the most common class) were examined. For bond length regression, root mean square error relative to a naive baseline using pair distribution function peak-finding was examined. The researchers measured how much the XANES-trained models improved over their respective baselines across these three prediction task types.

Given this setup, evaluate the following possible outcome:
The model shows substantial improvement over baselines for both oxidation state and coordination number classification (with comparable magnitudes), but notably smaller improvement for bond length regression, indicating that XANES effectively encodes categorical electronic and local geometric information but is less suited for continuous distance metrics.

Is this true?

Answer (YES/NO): NO